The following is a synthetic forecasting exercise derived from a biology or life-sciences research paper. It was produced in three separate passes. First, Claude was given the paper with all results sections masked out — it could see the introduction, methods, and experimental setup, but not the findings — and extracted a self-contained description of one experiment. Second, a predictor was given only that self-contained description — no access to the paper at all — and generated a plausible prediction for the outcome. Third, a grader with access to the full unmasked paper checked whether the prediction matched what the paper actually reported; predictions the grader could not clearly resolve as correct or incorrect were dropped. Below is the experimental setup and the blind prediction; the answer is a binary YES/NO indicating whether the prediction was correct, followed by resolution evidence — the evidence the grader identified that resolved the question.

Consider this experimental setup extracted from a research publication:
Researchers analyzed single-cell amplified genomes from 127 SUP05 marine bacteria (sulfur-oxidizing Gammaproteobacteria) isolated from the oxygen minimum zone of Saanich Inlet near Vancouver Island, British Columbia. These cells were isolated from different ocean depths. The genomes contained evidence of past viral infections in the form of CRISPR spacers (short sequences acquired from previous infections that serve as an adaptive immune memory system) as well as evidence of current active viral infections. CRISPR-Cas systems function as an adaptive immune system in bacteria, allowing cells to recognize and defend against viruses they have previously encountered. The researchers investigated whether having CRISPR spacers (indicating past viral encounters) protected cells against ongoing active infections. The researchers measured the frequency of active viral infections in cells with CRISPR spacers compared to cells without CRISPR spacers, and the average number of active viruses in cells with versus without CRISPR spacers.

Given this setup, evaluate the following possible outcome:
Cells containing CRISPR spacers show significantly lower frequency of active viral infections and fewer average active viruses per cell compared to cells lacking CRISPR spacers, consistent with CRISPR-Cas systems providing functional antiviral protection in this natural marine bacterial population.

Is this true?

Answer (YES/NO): YES